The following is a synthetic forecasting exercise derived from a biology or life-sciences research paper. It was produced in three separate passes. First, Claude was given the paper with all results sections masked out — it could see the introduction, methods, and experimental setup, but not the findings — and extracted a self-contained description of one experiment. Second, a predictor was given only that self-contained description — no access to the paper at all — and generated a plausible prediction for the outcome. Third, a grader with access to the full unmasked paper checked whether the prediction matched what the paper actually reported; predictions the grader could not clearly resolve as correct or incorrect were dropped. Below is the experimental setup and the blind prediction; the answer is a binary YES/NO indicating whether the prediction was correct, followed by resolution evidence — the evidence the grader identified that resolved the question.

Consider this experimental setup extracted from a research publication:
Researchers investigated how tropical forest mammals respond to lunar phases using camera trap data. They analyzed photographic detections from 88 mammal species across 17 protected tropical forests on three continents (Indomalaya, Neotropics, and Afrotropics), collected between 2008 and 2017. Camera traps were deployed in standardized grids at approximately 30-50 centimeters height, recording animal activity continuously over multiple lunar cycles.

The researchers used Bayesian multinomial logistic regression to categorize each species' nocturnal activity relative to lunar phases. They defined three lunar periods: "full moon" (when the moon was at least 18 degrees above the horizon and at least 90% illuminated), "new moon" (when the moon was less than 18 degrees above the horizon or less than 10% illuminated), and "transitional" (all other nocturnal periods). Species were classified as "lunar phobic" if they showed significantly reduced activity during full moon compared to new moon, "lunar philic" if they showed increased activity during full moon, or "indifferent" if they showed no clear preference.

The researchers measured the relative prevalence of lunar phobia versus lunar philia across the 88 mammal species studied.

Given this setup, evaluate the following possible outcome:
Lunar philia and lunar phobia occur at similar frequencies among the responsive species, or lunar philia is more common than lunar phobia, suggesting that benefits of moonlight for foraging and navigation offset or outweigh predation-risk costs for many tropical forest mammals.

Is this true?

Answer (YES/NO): NO